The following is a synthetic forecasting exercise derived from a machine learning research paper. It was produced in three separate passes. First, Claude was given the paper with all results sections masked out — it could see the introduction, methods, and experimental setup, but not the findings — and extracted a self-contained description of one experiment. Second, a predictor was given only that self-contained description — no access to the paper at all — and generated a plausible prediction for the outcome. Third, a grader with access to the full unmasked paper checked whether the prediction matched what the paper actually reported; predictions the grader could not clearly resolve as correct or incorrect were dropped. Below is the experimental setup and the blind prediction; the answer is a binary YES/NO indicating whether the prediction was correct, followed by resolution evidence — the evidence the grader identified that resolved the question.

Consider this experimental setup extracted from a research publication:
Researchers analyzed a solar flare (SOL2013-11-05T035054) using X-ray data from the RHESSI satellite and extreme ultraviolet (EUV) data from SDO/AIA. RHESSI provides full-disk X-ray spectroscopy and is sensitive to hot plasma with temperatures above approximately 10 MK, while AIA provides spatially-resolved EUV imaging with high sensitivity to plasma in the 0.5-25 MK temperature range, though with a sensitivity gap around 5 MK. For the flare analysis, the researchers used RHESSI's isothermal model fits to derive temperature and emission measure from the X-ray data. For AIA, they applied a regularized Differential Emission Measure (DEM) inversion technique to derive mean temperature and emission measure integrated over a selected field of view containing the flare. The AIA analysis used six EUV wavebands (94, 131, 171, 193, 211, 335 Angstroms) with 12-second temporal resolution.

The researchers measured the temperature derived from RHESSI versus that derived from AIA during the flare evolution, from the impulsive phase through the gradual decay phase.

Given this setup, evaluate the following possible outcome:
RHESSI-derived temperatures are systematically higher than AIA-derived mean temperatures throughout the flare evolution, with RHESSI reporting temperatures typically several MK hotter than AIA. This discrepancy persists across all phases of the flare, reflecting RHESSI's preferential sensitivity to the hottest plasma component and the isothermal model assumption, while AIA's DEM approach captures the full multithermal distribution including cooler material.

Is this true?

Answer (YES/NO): NO